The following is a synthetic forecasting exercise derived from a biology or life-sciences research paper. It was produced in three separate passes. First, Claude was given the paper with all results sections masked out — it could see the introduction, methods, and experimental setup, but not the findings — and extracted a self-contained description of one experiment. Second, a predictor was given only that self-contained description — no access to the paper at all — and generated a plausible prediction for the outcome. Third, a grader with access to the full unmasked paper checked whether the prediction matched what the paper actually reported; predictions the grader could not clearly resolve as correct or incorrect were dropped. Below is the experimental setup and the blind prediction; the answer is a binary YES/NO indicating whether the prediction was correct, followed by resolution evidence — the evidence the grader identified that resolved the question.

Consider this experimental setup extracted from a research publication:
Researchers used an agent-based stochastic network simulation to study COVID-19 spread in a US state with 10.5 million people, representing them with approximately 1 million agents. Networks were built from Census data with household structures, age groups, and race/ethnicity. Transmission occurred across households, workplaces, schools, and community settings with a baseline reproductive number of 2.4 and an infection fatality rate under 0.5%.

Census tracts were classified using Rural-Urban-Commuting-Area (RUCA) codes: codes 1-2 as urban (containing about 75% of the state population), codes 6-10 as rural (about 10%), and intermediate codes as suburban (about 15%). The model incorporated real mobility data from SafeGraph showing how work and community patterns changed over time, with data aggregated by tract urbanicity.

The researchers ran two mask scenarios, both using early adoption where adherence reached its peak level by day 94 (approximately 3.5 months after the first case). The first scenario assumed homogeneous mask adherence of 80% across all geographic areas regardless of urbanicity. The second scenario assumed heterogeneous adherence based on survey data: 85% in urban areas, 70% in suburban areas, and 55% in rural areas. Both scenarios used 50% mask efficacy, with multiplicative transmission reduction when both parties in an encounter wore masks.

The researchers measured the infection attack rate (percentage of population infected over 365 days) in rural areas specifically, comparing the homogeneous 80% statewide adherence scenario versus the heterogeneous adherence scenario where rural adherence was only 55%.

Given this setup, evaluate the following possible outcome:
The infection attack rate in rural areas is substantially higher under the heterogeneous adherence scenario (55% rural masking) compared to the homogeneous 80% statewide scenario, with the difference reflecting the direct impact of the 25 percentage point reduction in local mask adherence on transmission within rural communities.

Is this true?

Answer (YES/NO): YES